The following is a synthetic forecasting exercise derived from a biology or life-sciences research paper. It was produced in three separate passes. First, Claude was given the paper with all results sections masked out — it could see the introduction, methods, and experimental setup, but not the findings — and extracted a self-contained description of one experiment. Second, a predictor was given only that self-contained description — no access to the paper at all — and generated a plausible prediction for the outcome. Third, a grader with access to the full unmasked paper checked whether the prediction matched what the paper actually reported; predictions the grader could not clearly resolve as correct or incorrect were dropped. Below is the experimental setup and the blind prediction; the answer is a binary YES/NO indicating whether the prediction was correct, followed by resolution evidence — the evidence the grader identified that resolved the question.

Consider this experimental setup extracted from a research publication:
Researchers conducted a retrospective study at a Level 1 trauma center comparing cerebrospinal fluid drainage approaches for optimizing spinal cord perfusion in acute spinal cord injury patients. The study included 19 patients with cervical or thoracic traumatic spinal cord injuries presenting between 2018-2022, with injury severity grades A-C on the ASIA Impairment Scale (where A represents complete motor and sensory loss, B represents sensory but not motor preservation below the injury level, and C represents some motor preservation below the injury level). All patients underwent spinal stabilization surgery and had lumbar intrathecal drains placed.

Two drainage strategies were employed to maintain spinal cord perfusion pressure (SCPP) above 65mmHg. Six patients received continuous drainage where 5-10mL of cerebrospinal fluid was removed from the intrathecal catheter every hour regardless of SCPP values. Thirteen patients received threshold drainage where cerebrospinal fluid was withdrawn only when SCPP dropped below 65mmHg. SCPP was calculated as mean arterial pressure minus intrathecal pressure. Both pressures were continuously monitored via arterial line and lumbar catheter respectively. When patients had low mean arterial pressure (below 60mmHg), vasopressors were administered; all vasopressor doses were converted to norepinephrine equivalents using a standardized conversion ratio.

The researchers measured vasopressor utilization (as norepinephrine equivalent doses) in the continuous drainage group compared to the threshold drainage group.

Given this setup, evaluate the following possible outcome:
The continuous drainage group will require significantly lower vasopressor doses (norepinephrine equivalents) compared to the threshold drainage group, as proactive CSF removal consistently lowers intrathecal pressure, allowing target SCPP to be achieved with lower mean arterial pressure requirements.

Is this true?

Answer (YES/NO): NO